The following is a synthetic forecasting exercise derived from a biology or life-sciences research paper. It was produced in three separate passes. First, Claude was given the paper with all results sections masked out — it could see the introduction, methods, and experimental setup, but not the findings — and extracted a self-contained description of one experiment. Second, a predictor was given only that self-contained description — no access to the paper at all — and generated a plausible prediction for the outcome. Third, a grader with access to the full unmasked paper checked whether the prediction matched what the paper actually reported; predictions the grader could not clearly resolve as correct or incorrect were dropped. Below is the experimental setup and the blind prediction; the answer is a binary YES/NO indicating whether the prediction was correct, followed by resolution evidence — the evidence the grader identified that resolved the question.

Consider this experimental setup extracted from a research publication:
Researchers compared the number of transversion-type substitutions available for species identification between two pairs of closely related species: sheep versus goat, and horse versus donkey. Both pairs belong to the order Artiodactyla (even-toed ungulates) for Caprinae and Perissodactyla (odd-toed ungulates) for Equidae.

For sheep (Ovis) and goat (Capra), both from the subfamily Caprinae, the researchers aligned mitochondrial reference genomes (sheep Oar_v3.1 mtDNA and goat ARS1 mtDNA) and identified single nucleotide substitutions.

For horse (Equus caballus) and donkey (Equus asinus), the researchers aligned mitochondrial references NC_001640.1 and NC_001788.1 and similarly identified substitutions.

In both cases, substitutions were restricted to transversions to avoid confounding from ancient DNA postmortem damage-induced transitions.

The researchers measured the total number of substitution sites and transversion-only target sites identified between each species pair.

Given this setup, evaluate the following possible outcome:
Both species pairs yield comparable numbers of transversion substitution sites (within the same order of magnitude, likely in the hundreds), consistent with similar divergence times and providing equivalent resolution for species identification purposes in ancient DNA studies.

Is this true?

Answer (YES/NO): YES